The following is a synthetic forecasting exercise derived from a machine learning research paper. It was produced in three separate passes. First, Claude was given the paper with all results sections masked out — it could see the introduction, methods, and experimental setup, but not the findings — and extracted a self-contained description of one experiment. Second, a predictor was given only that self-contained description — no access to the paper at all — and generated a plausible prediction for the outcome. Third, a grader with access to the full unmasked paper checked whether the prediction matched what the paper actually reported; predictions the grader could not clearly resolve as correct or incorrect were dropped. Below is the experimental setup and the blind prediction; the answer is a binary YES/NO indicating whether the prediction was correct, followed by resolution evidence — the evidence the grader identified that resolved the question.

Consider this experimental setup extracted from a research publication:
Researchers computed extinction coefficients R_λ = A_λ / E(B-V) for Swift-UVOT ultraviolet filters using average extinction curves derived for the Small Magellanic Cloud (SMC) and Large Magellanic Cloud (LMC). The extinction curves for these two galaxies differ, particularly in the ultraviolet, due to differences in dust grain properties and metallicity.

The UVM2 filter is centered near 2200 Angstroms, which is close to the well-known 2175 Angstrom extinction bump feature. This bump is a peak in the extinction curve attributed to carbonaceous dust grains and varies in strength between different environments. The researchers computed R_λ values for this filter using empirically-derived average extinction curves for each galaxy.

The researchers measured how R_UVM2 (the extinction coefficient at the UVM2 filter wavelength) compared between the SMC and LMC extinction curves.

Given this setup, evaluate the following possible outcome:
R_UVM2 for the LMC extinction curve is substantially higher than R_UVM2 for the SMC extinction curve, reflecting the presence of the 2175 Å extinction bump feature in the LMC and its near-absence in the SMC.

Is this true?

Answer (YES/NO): NO